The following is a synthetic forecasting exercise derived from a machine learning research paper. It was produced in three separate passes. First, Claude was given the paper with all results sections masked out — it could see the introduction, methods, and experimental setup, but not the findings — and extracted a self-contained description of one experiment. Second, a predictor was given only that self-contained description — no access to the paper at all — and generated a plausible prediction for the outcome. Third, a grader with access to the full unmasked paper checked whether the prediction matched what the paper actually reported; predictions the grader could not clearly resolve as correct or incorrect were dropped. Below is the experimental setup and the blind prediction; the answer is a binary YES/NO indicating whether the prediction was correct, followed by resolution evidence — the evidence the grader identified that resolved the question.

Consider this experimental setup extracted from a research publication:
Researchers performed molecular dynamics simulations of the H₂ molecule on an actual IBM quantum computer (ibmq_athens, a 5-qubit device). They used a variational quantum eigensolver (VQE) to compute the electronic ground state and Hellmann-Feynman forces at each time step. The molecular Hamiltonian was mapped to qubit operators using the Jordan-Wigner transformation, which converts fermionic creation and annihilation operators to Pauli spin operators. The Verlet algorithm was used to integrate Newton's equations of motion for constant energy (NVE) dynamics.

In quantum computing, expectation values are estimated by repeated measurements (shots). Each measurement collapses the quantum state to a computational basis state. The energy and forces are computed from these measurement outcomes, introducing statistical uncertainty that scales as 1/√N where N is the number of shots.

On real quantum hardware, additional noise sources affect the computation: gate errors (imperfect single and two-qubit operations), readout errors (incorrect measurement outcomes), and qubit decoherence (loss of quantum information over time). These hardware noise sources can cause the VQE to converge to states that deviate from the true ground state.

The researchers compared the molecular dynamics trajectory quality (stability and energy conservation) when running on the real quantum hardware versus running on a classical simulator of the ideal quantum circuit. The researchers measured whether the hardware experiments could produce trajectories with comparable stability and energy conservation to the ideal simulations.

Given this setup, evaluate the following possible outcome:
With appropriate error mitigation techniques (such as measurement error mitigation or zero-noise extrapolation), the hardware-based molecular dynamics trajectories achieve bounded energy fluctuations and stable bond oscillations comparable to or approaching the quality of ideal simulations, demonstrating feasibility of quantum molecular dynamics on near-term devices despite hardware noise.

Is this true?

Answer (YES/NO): YES